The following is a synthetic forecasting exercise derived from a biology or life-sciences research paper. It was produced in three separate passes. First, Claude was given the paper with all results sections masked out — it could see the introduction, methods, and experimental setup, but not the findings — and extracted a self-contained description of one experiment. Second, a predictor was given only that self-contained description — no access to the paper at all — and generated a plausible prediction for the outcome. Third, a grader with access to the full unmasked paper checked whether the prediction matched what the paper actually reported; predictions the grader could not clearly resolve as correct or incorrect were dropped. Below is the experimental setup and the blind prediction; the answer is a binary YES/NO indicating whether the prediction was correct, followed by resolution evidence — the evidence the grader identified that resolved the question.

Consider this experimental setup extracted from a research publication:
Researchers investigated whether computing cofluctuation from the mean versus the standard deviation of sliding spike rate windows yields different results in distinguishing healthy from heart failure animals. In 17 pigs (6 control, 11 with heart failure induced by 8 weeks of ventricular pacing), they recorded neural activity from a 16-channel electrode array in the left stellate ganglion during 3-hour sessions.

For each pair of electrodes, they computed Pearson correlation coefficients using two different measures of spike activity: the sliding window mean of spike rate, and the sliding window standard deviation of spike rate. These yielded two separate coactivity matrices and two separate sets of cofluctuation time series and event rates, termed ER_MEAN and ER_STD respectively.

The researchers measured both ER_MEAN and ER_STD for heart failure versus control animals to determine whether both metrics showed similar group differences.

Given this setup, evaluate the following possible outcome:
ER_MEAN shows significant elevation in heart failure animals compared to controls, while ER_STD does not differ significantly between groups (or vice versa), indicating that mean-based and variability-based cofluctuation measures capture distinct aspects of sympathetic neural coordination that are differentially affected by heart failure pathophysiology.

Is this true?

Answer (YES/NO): NO